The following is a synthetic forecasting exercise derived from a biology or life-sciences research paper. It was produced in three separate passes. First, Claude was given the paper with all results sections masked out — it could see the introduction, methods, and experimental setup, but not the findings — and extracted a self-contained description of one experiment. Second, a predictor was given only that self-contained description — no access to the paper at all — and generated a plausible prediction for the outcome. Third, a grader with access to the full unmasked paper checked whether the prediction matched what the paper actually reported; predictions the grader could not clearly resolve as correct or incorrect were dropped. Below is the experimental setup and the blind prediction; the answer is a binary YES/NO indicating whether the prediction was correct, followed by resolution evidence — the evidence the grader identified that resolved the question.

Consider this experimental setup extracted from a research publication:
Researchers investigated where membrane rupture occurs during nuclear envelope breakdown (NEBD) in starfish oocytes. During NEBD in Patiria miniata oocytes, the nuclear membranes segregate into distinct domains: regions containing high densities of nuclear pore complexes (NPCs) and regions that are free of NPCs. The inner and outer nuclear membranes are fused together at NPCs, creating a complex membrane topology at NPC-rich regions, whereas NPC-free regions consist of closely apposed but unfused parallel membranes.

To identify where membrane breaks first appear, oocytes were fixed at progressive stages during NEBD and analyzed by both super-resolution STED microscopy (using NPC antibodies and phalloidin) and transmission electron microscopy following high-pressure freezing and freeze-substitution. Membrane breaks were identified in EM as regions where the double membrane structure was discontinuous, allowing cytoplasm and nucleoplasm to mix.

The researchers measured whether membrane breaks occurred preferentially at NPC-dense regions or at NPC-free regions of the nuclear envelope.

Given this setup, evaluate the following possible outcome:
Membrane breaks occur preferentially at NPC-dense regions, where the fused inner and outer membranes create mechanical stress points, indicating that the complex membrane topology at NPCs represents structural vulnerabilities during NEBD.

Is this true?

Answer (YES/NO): NO